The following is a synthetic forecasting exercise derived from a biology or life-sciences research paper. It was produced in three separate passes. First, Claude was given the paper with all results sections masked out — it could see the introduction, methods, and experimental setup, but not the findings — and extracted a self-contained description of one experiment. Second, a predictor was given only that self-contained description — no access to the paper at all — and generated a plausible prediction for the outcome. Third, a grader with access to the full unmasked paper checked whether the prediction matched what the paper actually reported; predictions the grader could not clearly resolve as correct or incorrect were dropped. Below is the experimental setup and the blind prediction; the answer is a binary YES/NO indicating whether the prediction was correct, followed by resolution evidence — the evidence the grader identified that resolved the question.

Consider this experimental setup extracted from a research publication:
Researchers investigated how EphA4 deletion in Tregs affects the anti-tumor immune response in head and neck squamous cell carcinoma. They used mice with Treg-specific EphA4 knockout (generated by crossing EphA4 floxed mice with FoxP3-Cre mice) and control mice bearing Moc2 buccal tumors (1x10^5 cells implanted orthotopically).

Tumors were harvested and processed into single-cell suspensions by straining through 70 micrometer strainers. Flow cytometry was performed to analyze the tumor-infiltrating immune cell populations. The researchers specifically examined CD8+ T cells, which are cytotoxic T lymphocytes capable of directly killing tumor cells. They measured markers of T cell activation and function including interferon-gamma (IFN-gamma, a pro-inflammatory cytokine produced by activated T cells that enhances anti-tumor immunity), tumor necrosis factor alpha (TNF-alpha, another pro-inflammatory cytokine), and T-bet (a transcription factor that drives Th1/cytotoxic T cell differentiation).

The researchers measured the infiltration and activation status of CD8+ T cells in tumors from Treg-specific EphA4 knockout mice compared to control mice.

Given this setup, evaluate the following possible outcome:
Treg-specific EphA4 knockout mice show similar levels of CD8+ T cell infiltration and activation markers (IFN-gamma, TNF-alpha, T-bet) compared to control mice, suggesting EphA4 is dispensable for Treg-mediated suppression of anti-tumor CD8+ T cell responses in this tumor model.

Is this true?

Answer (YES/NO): NO